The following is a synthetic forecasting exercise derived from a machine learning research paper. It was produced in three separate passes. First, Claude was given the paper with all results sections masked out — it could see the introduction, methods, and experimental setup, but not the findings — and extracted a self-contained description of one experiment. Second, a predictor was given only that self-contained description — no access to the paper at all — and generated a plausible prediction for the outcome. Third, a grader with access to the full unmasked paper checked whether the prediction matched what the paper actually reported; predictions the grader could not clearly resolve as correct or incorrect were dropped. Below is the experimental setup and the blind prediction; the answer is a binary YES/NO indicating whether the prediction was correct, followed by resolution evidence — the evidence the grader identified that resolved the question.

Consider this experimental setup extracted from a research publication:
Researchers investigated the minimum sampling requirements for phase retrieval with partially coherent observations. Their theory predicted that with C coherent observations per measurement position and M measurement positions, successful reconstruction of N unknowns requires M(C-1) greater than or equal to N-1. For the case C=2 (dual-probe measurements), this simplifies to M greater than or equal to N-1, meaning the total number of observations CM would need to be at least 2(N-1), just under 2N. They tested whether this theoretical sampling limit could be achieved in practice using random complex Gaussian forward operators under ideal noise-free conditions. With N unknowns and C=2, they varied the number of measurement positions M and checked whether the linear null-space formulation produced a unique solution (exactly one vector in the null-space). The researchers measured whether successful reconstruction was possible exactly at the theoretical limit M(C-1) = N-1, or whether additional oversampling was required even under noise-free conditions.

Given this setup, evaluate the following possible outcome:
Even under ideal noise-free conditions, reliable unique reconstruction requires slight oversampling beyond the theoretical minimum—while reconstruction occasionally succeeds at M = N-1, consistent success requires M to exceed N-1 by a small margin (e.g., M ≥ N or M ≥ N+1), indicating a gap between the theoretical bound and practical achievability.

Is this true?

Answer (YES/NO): NO